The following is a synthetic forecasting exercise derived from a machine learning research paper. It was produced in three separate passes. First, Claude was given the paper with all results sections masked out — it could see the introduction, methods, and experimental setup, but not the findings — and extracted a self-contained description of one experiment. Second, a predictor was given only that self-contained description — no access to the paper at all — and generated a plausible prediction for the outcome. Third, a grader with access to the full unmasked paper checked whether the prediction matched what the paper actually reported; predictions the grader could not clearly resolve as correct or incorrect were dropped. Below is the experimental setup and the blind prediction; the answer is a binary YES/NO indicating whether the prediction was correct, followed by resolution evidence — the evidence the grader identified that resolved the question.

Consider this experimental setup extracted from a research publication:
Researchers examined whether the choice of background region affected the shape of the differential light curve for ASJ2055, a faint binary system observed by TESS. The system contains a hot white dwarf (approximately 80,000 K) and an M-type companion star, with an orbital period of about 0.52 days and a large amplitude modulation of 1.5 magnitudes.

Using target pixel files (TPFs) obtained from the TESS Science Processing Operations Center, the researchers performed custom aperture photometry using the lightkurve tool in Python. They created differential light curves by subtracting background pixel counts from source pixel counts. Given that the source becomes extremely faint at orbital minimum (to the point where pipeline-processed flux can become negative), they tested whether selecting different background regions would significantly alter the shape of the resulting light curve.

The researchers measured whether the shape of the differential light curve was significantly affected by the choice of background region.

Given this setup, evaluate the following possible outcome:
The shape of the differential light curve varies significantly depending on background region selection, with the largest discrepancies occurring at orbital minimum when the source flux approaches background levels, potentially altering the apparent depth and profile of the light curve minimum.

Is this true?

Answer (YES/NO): NO